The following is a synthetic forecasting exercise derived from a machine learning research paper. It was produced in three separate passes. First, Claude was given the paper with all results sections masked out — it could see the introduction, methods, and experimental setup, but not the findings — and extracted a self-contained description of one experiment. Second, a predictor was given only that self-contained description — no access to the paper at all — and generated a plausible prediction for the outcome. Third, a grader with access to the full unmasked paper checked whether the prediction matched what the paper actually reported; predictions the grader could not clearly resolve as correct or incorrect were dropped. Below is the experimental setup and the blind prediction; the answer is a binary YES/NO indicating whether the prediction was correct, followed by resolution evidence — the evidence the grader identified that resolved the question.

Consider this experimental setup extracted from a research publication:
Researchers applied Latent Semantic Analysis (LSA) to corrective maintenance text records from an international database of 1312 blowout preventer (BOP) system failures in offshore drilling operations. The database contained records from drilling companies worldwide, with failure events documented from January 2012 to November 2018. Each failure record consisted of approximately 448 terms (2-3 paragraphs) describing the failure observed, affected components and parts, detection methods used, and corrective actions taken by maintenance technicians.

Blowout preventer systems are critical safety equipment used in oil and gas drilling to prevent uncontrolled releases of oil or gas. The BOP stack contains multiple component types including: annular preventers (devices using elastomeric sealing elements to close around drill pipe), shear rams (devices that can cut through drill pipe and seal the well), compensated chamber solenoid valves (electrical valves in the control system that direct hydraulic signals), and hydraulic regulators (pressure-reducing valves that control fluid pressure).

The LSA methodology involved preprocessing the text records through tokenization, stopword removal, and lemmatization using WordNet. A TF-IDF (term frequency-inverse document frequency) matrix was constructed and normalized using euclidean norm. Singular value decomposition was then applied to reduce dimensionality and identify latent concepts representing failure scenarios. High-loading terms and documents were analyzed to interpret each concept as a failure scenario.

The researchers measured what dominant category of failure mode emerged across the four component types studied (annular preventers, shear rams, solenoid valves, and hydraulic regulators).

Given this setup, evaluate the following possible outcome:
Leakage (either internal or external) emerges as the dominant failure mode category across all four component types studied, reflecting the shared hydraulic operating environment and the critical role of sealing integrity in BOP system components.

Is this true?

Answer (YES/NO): YES